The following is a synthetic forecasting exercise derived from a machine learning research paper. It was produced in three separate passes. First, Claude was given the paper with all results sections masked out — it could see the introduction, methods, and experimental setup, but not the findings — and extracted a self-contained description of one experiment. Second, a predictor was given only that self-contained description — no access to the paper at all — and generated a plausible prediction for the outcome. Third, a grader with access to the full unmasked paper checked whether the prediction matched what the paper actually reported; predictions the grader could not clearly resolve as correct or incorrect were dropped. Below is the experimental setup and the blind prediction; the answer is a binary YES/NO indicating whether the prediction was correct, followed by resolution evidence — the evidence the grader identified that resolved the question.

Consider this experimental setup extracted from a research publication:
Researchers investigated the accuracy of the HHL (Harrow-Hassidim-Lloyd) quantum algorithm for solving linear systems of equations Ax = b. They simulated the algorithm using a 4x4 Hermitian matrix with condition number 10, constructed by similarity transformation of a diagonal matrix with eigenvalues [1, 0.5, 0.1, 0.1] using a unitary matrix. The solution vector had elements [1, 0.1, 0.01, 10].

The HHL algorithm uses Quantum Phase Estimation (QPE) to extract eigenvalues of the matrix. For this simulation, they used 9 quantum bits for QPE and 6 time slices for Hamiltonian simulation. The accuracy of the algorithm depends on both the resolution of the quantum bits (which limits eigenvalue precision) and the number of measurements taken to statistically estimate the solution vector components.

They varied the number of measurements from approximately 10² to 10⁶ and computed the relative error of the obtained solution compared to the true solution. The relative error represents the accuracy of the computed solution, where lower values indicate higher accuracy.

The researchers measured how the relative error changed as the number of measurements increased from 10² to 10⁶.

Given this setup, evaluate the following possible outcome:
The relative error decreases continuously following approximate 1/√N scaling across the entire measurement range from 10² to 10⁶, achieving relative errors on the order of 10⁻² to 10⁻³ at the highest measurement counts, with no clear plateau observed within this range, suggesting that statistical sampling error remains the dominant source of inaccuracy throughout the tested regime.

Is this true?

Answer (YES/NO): NO